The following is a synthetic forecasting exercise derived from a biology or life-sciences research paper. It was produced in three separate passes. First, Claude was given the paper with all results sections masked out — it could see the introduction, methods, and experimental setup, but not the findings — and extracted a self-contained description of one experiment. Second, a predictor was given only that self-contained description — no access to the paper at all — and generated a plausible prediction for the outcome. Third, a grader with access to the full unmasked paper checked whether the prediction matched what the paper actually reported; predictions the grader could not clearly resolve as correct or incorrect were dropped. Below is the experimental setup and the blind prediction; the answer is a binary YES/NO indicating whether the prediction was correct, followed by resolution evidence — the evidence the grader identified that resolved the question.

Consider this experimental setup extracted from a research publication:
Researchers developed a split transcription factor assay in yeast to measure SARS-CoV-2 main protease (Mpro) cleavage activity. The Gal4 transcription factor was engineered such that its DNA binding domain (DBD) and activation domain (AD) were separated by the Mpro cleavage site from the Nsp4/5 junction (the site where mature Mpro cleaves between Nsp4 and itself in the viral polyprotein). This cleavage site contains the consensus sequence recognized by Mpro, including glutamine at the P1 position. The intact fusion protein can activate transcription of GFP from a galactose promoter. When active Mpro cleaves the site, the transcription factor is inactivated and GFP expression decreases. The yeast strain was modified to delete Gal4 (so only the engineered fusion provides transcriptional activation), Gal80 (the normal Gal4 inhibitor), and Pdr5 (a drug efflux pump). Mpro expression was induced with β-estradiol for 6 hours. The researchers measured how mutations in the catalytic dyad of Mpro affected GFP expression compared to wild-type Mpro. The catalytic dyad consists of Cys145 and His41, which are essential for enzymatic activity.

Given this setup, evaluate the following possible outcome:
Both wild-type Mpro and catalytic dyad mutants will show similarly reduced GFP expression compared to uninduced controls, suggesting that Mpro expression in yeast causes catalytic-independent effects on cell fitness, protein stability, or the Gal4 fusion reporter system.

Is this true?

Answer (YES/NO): NO